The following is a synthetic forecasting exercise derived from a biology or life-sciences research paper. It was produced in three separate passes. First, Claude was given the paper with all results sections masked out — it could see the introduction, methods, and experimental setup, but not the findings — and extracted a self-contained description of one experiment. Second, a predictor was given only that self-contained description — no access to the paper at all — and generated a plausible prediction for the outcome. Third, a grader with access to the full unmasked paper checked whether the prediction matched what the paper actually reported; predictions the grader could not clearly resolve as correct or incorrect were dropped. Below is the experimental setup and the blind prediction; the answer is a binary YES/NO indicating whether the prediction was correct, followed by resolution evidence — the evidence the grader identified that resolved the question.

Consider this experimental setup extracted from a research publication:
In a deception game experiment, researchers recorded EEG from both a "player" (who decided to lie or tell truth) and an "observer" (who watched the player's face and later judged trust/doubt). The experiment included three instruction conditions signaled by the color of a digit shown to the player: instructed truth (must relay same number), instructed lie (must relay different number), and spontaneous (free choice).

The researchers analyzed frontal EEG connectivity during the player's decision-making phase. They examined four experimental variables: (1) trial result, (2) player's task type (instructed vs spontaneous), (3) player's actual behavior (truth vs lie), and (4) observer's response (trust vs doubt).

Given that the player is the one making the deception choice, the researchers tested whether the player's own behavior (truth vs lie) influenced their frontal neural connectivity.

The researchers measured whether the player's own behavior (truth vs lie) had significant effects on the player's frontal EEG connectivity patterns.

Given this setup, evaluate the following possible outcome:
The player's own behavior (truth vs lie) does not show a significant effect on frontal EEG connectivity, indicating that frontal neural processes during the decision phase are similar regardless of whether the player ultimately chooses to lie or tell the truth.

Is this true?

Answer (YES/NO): YES